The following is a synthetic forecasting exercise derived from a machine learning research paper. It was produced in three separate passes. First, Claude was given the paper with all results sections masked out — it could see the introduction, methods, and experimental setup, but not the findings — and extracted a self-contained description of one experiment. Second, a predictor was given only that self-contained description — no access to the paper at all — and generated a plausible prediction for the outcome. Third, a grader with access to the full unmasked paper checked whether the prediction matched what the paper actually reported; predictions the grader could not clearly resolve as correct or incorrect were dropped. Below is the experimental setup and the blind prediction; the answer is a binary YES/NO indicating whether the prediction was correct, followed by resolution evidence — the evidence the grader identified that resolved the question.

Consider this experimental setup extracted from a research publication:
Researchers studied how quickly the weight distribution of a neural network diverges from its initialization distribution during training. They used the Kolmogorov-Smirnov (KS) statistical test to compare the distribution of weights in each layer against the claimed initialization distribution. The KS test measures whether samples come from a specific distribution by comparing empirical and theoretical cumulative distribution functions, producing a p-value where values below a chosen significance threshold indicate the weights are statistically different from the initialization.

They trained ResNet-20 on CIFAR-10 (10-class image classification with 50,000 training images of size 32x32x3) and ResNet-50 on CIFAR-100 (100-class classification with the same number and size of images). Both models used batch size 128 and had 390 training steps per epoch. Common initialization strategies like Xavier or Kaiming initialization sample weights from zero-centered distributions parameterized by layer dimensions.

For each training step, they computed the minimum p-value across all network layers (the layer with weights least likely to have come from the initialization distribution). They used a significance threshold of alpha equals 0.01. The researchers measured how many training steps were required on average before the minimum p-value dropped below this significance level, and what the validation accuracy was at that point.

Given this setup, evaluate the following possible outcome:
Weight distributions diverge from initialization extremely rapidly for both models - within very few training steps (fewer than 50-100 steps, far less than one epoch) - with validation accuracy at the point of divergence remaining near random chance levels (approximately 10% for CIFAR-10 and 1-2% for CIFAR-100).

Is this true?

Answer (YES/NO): YES